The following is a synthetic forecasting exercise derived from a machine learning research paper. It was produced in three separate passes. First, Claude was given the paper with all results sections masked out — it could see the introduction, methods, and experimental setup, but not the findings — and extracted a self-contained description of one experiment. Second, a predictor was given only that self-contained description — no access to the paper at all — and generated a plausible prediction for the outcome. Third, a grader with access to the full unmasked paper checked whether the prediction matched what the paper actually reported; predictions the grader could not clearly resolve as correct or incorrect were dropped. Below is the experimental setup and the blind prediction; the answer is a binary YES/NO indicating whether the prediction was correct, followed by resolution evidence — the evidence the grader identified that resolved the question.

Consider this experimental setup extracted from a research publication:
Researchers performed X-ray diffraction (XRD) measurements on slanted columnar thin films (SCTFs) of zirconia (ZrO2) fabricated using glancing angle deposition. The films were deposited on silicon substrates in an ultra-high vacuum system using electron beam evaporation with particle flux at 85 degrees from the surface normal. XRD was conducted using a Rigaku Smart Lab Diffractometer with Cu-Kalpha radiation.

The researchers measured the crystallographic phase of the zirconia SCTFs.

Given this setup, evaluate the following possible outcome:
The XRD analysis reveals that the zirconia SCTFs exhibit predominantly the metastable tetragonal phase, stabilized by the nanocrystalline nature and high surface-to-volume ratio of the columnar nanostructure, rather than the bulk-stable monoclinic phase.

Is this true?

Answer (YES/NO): NO